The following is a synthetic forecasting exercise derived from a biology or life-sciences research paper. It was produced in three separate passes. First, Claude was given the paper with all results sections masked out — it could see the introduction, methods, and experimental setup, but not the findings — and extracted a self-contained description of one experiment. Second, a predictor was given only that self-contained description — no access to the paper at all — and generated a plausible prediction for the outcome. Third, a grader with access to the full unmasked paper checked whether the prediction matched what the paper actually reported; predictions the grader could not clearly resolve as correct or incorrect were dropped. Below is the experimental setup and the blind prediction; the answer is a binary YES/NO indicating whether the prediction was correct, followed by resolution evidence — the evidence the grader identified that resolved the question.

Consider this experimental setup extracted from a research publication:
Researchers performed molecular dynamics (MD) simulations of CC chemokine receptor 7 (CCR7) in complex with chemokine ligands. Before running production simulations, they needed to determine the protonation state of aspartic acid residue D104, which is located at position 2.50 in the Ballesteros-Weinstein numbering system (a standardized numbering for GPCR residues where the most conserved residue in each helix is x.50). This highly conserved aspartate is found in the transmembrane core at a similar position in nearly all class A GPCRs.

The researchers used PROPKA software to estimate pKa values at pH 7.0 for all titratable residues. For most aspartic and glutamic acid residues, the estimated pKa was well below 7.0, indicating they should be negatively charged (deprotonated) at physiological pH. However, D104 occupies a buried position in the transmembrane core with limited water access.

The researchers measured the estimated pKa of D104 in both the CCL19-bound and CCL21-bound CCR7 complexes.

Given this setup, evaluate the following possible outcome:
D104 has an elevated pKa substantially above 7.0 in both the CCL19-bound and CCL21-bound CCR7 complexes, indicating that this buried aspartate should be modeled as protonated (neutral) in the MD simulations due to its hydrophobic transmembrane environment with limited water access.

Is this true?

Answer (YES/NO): YES